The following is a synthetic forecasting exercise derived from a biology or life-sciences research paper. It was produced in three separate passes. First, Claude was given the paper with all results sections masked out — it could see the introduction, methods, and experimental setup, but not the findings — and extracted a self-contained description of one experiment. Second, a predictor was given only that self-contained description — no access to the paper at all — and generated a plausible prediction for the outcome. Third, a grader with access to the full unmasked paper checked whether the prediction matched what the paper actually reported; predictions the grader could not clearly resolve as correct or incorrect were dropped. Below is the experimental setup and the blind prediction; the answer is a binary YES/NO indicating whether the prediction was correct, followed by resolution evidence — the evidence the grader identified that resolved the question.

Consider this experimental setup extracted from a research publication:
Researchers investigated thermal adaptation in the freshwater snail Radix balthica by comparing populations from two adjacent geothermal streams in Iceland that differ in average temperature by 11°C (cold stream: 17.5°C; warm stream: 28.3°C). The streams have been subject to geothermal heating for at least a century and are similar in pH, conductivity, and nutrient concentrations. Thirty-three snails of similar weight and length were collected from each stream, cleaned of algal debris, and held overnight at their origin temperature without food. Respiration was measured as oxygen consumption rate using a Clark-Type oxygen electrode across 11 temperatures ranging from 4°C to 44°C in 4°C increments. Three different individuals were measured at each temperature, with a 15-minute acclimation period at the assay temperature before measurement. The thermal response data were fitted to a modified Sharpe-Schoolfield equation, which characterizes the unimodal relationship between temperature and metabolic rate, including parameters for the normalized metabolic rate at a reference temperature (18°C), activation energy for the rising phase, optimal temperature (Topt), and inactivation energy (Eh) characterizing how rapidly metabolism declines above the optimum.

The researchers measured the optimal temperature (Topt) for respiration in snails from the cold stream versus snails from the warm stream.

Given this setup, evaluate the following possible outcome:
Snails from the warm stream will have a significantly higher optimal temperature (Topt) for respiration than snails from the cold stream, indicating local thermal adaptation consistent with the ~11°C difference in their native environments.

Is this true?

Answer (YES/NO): YES